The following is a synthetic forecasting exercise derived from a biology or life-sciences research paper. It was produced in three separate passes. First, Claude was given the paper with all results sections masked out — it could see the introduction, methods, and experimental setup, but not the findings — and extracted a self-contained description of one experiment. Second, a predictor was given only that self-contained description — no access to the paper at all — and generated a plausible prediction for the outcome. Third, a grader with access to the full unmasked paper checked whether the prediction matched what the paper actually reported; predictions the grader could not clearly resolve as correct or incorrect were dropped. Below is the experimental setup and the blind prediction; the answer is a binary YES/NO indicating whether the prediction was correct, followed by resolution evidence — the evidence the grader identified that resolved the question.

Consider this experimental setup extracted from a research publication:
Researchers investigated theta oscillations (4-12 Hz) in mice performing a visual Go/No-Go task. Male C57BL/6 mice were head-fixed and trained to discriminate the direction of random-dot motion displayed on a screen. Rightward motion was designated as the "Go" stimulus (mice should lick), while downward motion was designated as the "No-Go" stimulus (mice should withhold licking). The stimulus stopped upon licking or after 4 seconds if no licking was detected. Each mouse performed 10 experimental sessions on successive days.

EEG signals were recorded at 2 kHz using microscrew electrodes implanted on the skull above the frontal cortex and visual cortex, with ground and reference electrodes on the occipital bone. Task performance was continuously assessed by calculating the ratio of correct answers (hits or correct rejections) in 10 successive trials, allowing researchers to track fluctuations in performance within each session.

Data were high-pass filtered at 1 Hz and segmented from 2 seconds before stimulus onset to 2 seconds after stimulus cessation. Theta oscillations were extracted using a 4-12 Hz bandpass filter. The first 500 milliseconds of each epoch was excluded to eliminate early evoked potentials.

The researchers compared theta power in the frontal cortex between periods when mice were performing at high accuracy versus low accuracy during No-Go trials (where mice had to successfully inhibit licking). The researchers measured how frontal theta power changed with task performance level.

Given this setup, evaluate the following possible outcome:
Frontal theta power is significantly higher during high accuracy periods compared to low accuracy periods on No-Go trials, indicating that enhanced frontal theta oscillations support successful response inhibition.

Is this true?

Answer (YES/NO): YES